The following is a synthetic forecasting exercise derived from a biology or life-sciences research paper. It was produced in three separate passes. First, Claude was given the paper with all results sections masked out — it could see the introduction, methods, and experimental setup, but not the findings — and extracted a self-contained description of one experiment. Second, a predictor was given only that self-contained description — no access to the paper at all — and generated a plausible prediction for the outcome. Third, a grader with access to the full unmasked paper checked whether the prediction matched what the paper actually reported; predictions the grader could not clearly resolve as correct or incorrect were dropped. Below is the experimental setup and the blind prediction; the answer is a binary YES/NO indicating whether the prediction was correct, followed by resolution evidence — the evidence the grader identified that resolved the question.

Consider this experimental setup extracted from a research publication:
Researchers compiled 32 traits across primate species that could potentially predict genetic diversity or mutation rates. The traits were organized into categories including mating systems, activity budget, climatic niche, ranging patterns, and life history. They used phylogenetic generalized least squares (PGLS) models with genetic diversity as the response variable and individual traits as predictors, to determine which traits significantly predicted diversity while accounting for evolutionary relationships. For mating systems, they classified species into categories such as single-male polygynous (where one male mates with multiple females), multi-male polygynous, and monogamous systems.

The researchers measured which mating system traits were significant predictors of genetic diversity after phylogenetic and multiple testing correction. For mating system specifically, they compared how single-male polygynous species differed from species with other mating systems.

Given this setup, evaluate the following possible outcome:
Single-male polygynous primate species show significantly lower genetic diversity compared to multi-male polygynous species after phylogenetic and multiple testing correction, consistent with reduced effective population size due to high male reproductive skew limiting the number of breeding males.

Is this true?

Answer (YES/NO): NO